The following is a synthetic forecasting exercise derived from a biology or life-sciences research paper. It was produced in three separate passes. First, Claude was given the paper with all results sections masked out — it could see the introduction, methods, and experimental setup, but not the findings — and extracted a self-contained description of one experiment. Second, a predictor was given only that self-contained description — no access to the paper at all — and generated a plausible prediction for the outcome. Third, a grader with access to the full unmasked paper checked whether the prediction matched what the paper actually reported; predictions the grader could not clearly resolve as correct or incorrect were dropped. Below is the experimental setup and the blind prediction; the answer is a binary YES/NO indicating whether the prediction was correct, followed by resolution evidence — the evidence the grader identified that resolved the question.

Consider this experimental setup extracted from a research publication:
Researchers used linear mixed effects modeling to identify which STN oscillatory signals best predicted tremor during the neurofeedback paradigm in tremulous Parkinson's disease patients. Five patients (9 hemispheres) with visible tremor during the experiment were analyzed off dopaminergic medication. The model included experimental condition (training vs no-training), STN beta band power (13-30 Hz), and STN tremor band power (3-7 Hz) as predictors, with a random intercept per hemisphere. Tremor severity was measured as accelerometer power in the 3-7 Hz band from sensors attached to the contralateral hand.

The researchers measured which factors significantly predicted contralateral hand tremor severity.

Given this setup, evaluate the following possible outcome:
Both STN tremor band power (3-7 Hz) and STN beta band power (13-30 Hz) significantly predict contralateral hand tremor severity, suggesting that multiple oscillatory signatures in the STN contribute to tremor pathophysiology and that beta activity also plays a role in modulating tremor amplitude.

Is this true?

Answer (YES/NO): YES